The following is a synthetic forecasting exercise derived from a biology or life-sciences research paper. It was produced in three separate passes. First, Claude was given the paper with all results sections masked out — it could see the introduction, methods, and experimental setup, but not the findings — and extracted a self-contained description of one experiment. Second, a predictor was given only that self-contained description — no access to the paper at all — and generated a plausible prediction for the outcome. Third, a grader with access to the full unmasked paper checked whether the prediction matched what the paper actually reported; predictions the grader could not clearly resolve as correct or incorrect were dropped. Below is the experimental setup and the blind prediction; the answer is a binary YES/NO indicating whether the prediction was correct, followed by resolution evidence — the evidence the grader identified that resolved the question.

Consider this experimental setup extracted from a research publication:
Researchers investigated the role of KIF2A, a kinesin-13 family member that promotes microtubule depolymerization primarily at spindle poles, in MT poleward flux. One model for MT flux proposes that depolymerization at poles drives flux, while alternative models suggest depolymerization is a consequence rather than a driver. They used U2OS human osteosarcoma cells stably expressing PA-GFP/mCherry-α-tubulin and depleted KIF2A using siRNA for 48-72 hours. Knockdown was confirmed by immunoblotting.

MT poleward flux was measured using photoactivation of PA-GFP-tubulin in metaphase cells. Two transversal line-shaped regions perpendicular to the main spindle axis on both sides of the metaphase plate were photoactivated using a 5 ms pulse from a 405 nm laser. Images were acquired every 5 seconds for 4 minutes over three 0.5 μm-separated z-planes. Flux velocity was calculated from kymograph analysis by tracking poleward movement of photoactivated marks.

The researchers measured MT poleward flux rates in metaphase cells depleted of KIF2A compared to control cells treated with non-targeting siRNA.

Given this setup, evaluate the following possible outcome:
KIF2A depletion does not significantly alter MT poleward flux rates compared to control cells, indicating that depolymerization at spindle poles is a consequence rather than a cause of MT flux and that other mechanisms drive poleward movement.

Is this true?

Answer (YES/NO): NO